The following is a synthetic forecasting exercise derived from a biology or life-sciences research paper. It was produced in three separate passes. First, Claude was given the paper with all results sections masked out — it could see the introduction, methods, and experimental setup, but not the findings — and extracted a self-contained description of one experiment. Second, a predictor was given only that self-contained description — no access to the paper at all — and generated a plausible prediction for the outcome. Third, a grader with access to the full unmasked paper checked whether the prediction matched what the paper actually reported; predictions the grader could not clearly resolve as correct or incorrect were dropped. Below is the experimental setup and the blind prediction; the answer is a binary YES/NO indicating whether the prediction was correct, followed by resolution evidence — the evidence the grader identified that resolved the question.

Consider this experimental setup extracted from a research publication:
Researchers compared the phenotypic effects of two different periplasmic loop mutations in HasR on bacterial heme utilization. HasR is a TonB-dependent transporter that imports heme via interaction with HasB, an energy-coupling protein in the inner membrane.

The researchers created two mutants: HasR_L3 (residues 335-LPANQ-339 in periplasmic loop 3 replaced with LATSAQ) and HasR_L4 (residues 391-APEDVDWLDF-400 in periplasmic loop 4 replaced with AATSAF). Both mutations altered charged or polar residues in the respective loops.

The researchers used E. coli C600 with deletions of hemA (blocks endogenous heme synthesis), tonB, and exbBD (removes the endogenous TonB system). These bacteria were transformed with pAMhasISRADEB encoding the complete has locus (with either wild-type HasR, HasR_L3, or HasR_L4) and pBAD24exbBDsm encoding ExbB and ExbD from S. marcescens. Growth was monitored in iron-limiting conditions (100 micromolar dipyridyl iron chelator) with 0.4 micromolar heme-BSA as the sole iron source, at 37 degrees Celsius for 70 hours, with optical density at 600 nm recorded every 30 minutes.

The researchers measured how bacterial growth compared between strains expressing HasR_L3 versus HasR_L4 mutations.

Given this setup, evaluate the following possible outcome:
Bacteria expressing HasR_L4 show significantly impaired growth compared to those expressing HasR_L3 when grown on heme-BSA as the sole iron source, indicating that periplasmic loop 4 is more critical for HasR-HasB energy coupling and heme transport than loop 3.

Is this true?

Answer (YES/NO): YES